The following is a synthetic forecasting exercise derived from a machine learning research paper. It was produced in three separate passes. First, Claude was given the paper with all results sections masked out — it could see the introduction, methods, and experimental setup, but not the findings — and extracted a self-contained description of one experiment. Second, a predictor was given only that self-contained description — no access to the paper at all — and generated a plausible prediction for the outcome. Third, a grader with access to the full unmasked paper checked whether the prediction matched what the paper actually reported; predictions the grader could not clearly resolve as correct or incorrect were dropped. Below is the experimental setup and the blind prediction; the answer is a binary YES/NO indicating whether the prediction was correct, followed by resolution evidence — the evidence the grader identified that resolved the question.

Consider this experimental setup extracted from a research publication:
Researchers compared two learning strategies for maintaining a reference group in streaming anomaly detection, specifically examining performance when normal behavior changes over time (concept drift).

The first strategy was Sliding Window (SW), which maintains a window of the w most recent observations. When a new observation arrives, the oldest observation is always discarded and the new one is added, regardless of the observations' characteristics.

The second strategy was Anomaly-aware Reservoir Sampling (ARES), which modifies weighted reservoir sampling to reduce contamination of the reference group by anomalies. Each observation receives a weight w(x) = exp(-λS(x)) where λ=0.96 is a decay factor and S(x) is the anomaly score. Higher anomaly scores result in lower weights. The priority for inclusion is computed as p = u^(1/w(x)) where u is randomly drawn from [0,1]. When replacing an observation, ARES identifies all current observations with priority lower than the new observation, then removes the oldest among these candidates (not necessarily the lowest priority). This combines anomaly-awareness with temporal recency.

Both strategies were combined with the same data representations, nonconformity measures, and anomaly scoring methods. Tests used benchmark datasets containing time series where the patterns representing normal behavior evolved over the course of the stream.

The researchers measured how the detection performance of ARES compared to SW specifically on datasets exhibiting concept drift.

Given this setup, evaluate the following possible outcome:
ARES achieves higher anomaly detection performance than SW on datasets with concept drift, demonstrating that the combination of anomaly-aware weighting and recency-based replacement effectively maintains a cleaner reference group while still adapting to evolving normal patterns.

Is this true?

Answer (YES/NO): NO